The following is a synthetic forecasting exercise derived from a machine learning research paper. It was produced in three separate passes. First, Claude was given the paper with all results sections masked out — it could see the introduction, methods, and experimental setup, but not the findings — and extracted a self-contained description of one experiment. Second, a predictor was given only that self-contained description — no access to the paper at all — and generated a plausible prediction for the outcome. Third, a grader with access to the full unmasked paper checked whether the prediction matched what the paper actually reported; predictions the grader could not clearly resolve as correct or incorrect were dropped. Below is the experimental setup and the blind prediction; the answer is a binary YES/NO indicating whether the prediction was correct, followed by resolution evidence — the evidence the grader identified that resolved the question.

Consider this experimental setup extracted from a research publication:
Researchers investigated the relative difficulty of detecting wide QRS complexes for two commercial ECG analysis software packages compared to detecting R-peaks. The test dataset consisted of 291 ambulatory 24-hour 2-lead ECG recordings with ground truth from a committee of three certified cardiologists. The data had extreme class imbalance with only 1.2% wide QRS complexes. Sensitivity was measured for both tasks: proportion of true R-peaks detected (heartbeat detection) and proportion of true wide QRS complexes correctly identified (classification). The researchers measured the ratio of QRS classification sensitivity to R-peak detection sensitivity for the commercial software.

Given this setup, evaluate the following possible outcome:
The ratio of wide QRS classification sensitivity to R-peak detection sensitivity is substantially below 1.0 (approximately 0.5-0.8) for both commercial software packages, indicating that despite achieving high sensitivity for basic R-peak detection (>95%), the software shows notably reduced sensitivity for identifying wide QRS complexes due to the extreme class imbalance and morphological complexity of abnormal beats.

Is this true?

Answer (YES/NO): NO